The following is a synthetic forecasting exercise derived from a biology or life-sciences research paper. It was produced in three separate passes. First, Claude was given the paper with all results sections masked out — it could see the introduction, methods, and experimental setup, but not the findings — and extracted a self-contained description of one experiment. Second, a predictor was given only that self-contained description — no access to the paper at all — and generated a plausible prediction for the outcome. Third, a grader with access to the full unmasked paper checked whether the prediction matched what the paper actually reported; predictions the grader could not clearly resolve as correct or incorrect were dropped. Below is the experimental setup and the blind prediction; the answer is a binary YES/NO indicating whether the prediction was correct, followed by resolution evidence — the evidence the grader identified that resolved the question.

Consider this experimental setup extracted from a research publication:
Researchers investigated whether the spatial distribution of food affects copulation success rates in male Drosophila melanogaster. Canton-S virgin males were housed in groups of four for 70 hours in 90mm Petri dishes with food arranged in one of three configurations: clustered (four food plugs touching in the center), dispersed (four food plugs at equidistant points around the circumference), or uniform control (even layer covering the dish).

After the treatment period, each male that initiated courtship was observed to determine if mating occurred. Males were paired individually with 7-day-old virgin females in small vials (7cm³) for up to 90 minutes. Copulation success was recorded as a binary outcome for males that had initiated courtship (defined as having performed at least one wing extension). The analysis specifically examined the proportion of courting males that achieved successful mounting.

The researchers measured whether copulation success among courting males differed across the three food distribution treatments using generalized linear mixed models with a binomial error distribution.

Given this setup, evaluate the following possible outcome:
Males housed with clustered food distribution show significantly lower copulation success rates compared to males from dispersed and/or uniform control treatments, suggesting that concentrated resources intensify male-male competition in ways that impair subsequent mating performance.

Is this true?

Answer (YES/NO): NO